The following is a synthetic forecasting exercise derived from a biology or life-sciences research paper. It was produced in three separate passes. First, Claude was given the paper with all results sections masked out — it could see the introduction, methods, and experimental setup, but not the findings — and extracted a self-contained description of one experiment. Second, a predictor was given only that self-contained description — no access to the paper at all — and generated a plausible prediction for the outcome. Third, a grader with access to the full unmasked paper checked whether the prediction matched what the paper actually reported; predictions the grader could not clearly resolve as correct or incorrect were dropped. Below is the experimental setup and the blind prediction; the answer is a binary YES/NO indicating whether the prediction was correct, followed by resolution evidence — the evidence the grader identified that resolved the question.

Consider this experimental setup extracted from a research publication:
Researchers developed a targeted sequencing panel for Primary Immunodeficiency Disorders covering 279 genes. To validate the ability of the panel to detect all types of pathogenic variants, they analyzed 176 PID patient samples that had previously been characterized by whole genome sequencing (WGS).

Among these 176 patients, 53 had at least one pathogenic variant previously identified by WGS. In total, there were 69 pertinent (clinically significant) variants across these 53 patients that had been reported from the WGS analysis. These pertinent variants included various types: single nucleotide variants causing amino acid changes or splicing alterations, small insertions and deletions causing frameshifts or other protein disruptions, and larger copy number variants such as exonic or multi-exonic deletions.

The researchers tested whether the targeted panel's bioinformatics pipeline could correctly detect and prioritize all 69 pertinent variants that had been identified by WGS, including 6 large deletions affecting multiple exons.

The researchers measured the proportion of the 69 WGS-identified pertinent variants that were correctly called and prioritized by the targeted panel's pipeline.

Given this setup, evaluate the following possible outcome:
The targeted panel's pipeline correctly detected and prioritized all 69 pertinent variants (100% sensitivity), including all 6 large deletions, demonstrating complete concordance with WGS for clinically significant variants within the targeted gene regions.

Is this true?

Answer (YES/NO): YES